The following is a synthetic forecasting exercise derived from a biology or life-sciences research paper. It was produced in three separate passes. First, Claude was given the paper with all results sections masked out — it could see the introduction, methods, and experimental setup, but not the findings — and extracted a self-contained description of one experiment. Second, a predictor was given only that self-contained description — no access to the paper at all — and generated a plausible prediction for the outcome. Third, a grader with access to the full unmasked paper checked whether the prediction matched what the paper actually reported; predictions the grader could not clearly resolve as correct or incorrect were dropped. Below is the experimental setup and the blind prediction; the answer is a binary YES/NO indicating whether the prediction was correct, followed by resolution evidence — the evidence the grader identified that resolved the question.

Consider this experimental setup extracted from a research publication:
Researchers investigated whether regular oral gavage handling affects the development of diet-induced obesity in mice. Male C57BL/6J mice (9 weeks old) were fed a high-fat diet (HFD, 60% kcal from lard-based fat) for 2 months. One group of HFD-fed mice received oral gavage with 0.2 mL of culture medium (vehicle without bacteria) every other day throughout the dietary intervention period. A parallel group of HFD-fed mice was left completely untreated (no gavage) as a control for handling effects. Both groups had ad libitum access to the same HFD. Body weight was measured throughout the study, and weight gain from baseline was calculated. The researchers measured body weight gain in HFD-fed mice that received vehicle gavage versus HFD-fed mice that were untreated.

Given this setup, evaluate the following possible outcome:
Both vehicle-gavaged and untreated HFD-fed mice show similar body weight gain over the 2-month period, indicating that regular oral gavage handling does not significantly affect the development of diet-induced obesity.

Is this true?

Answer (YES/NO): YES